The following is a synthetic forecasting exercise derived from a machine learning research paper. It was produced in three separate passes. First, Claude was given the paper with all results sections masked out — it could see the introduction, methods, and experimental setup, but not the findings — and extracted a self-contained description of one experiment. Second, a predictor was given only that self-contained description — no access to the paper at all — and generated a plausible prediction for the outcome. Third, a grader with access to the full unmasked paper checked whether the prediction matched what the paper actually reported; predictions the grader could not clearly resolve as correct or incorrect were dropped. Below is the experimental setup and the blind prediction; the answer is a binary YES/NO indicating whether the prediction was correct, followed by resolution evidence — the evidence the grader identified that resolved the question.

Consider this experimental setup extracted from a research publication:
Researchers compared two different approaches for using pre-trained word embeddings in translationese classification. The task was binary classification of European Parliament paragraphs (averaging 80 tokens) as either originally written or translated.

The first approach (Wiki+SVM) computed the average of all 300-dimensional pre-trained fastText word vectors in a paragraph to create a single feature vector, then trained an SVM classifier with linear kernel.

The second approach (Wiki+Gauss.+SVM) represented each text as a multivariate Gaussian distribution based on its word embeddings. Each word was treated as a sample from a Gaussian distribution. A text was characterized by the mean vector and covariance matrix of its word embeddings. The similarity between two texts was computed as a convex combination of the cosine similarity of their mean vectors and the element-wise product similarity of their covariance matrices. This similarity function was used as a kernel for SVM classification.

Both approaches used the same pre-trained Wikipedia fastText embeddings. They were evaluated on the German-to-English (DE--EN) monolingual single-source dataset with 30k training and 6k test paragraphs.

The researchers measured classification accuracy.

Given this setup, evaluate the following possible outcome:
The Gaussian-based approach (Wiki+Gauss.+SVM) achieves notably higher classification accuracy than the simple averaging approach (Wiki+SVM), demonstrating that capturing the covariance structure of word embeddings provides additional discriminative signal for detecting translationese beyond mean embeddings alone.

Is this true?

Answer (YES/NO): NO